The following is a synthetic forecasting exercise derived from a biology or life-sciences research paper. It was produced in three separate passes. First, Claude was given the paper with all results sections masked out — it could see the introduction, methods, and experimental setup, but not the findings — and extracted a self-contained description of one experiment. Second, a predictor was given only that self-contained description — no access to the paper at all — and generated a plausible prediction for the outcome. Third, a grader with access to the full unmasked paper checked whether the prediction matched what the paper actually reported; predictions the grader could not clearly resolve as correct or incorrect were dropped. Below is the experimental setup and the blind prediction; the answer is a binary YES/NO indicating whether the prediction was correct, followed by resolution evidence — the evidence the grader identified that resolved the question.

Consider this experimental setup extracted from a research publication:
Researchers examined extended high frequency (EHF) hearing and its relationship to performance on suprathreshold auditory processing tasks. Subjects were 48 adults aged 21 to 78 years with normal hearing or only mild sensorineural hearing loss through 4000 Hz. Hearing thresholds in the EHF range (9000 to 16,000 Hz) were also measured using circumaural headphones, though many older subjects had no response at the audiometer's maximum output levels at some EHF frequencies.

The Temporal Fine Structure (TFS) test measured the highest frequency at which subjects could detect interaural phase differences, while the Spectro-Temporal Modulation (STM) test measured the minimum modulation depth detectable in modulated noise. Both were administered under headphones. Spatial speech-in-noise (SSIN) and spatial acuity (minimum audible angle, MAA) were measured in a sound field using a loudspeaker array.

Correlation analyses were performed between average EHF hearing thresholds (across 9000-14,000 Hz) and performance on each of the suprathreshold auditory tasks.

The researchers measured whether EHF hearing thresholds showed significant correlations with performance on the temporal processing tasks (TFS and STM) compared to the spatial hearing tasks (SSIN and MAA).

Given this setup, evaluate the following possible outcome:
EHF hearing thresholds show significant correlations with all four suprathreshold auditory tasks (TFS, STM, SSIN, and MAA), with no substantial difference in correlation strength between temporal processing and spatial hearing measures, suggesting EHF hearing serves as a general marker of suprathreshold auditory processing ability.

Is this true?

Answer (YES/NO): NO